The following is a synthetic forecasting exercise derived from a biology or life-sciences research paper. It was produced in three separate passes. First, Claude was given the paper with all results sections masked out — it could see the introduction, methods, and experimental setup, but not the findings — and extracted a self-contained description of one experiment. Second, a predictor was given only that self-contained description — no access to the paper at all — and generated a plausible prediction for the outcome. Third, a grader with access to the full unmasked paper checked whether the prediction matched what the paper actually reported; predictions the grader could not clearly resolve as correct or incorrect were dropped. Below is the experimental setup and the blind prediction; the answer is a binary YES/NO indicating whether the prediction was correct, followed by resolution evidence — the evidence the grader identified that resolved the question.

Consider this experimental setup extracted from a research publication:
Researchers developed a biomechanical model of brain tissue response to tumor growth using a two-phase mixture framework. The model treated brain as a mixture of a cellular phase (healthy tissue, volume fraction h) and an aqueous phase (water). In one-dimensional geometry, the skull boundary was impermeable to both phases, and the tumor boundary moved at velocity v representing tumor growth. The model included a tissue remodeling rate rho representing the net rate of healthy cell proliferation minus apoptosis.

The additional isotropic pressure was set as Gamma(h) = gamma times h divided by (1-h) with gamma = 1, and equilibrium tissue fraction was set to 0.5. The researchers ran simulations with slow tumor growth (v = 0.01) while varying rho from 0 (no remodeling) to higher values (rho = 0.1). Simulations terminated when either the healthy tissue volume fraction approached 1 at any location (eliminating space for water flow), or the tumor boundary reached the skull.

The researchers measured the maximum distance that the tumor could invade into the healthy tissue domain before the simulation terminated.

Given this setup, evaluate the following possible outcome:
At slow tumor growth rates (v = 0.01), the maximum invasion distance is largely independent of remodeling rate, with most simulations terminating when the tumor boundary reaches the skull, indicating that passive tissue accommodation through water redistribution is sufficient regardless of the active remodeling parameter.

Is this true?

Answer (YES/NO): NO